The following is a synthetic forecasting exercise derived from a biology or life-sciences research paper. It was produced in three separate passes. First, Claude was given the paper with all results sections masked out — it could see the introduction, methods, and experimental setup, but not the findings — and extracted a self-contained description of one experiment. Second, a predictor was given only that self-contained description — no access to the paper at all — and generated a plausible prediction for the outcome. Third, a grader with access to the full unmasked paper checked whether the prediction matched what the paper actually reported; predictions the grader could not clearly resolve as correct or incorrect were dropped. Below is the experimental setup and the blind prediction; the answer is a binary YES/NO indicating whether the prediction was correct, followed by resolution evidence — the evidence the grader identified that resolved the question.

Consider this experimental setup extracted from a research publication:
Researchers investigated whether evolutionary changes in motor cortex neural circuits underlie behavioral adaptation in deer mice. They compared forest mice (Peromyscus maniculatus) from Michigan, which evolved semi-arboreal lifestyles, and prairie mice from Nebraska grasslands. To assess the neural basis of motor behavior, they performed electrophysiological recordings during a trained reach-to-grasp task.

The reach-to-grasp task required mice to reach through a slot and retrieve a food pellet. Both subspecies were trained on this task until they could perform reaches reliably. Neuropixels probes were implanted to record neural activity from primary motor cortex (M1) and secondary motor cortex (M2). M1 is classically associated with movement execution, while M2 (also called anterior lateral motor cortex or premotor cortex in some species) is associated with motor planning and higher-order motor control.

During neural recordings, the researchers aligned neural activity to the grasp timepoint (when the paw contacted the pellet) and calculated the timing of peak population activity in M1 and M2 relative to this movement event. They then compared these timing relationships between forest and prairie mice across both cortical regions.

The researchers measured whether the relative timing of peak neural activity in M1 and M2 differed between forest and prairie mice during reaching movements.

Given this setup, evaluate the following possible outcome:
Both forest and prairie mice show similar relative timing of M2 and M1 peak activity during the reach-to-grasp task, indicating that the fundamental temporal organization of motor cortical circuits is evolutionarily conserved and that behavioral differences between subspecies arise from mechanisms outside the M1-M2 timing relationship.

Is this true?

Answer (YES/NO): NO